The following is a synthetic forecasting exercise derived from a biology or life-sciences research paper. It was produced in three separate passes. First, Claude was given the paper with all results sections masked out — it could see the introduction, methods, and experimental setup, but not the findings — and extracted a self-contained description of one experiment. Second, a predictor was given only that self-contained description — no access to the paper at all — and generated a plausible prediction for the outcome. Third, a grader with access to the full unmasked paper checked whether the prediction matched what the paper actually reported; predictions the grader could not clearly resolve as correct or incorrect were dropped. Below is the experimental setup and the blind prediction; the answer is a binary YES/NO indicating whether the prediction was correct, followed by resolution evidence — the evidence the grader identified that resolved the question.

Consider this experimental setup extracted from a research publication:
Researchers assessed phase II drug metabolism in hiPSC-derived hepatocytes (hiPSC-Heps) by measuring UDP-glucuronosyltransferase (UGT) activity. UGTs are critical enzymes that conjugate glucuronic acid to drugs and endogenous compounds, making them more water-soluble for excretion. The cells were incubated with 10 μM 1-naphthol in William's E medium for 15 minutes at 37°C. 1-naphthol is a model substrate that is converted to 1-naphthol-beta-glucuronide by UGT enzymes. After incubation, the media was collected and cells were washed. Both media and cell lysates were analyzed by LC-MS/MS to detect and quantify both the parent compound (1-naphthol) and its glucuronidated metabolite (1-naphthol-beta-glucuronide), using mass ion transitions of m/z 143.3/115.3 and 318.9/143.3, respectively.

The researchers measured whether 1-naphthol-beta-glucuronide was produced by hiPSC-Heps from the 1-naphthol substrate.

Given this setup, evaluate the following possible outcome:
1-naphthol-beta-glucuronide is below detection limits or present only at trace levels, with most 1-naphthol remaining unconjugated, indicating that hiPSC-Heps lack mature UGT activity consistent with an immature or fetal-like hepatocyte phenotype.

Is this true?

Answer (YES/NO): NO